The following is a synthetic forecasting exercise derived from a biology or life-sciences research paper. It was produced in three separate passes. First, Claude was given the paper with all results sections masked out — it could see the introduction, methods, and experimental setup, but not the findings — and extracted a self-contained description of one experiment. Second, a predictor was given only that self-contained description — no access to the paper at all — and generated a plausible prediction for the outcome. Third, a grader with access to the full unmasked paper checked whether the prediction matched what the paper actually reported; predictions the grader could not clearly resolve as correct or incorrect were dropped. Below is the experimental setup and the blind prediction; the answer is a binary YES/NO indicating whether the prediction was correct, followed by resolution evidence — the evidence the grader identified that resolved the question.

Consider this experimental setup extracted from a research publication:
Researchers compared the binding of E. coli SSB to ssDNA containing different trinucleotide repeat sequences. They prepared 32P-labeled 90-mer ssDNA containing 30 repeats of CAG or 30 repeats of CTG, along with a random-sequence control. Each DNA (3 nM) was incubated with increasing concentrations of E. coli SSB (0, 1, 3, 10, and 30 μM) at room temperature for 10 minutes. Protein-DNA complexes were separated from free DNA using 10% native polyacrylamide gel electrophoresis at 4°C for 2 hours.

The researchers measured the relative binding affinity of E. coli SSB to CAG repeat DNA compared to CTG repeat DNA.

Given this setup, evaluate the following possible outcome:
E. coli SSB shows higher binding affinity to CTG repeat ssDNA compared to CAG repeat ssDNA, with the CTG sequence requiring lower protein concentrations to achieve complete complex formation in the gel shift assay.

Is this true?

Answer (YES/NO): NO